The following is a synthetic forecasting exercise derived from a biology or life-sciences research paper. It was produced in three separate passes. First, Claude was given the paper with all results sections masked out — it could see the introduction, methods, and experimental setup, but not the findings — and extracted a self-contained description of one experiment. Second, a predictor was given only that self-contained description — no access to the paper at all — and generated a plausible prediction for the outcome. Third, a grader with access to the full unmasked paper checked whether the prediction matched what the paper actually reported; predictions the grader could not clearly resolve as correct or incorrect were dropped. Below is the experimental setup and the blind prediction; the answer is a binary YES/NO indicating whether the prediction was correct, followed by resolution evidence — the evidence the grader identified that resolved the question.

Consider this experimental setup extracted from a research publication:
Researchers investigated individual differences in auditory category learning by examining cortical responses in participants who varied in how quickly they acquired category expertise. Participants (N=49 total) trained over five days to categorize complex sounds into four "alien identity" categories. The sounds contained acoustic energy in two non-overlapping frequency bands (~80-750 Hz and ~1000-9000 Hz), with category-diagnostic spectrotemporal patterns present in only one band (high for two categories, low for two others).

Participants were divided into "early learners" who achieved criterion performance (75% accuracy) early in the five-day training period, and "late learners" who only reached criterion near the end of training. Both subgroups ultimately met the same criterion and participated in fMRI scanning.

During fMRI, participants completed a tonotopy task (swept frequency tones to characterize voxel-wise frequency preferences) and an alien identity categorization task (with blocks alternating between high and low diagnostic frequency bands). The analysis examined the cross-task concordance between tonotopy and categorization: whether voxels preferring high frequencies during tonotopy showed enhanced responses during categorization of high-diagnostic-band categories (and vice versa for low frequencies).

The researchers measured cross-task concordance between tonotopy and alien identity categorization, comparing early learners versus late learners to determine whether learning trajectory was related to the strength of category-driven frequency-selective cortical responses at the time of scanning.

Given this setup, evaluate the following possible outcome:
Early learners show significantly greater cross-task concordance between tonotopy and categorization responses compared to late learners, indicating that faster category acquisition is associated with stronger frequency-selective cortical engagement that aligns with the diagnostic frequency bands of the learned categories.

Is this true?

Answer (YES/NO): YES